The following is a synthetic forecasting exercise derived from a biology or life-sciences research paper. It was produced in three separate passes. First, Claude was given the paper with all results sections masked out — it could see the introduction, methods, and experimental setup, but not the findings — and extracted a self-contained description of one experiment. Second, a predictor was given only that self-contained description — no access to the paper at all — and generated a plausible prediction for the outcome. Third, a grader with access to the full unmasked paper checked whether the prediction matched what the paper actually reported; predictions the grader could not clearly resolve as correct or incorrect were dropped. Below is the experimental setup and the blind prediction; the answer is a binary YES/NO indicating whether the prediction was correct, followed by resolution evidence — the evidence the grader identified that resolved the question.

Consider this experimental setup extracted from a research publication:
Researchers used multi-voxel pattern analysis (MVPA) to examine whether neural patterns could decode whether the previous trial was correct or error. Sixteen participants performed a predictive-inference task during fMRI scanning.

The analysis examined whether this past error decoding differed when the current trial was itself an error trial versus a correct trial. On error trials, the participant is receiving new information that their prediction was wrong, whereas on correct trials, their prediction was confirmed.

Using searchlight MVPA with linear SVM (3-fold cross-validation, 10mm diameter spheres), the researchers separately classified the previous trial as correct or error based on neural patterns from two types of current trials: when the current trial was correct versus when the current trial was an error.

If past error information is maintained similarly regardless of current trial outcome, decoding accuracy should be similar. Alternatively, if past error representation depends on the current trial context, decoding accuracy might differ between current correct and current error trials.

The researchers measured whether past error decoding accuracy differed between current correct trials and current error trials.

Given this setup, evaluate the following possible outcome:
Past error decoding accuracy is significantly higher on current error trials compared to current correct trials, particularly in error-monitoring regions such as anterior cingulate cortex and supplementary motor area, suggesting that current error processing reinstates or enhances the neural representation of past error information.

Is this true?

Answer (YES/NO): NO